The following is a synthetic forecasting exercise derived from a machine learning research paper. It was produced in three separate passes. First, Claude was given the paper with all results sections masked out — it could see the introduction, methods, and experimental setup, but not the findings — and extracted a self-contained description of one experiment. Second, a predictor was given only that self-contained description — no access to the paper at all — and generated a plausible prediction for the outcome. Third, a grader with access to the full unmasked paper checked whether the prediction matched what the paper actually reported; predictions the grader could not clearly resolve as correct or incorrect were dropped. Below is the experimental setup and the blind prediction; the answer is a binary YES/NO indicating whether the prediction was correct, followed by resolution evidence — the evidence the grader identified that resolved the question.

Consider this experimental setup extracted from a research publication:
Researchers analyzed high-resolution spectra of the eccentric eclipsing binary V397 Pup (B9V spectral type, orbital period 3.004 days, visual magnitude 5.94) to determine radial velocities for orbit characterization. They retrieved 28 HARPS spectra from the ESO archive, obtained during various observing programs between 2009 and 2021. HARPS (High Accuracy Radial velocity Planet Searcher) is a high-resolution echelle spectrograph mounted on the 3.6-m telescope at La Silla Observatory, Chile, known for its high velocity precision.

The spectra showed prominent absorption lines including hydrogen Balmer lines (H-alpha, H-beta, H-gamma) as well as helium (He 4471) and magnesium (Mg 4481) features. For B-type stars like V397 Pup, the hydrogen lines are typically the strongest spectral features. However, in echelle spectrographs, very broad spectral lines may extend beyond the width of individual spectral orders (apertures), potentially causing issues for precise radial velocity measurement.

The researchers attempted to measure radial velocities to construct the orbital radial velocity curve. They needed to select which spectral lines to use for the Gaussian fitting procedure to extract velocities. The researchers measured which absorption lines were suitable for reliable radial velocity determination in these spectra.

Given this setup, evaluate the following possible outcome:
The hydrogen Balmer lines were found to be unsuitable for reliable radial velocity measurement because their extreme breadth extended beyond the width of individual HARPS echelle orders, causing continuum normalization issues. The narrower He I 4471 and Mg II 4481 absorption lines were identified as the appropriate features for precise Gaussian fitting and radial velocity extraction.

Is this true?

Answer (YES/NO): NO